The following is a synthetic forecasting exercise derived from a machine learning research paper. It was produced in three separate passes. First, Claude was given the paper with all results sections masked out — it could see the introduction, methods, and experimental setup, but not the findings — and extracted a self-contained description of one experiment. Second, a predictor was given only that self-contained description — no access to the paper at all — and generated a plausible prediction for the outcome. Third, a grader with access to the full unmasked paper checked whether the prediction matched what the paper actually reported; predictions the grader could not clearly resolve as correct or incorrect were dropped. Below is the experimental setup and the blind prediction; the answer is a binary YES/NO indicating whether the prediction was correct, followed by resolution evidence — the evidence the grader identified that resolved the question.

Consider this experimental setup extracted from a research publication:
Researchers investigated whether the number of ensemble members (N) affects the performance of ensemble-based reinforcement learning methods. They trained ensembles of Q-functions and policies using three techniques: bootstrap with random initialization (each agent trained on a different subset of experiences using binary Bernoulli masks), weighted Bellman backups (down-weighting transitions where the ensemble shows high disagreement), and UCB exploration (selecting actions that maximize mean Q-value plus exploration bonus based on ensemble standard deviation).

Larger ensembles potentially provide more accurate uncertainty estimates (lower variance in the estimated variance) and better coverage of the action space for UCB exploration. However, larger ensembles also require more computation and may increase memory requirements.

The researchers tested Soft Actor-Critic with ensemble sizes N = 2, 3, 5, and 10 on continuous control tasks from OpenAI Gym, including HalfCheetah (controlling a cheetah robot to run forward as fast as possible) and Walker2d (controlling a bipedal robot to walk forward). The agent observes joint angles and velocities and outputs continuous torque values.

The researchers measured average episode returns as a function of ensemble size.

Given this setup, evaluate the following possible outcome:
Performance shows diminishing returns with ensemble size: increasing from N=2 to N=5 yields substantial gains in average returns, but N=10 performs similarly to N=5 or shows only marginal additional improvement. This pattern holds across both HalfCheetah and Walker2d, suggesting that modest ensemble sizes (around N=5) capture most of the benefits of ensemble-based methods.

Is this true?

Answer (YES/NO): YES